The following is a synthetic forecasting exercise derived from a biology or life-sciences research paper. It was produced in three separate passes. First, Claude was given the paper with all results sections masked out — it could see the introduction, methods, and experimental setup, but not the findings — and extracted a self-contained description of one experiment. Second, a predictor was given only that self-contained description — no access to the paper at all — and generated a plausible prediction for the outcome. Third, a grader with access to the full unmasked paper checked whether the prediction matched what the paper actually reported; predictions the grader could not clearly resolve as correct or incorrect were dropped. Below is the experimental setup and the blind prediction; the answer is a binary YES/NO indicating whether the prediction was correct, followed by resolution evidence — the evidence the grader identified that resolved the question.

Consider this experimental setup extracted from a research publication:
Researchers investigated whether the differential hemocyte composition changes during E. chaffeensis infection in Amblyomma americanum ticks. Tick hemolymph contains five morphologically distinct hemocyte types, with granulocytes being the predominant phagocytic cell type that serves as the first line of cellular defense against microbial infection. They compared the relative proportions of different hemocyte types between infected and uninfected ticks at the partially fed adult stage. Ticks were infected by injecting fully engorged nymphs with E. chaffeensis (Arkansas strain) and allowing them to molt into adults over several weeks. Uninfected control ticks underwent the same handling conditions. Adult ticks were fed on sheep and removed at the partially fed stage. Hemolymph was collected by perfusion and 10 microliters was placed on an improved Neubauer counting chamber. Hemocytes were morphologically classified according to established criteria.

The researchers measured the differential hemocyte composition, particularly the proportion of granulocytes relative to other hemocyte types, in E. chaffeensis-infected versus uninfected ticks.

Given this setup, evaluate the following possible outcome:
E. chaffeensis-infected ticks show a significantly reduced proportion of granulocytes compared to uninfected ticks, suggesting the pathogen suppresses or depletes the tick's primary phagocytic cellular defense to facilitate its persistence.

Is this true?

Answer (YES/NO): NO